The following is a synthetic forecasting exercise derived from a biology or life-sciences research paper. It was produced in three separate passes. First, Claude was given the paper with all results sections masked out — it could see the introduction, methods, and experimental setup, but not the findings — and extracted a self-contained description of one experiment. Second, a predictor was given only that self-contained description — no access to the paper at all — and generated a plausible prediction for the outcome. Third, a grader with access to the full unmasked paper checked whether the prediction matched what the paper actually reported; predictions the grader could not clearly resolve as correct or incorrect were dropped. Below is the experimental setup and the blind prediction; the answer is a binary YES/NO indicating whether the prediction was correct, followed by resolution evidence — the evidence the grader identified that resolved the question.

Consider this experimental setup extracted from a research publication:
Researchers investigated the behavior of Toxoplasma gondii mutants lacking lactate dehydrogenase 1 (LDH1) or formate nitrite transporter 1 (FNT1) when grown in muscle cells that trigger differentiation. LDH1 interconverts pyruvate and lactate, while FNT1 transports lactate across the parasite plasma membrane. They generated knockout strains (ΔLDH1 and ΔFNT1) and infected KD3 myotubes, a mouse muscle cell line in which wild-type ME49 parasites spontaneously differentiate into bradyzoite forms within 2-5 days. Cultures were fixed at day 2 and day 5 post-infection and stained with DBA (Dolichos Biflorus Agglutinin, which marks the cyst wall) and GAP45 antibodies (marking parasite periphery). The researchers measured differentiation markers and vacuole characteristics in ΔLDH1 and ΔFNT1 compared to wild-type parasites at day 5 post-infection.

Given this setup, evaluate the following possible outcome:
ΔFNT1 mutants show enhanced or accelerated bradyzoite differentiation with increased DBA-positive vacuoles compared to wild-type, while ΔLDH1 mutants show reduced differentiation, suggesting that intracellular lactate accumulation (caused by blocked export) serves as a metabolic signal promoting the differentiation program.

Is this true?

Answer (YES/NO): NO